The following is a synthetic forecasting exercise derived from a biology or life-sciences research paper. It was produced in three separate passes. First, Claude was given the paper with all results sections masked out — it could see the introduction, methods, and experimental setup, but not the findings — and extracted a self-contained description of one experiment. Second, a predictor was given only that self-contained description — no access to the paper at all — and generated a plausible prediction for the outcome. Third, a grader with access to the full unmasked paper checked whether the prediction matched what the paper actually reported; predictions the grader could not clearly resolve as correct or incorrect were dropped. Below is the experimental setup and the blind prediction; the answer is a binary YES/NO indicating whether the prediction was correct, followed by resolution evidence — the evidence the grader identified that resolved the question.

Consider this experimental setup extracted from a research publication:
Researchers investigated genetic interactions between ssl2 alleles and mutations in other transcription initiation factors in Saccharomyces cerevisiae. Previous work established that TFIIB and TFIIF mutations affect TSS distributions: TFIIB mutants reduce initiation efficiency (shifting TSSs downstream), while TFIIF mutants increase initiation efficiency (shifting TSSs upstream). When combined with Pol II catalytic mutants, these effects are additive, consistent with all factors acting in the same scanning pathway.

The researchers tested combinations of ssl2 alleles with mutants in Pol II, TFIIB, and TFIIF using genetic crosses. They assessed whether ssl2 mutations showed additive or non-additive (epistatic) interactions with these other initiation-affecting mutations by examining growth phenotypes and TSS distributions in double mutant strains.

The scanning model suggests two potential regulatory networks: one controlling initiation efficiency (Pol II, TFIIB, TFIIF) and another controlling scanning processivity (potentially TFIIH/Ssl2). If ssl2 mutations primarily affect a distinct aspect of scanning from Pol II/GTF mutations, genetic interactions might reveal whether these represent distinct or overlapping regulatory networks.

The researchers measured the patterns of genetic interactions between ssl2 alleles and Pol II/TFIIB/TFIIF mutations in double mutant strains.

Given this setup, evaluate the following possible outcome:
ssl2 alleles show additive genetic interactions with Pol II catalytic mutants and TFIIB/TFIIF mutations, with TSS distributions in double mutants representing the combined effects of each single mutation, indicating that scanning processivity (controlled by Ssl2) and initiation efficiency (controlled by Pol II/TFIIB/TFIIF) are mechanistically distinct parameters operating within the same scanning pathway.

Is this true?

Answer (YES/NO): NO